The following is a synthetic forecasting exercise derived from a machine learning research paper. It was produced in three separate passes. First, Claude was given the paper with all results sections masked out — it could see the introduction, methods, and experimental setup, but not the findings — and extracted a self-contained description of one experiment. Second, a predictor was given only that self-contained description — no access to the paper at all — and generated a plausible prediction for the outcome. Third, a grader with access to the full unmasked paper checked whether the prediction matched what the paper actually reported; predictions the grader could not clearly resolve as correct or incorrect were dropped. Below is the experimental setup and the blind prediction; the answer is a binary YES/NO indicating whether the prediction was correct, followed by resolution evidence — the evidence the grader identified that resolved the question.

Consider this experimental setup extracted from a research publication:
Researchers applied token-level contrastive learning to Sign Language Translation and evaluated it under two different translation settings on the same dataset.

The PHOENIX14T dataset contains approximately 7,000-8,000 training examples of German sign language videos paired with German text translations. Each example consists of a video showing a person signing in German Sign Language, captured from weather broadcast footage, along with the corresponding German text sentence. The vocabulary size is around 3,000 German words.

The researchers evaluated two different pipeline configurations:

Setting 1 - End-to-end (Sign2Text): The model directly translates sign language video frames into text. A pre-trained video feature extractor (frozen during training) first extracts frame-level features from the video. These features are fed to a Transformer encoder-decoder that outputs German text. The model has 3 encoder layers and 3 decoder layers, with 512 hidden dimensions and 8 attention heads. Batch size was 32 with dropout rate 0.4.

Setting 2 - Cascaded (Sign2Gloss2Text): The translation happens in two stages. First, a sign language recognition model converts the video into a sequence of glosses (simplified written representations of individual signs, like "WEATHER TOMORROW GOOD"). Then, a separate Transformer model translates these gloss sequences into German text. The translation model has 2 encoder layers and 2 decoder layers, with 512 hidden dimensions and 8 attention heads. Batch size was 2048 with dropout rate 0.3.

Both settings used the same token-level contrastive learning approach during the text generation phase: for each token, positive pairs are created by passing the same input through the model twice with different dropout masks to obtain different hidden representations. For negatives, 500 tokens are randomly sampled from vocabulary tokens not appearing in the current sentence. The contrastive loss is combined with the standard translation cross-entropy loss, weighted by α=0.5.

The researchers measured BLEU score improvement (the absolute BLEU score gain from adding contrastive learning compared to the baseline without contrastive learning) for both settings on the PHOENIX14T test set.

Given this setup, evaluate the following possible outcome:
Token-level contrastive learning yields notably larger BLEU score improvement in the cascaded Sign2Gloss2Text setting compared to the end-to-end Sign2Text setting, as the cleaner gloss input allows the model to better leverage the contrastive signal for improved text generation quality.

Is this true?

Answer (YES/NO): NO